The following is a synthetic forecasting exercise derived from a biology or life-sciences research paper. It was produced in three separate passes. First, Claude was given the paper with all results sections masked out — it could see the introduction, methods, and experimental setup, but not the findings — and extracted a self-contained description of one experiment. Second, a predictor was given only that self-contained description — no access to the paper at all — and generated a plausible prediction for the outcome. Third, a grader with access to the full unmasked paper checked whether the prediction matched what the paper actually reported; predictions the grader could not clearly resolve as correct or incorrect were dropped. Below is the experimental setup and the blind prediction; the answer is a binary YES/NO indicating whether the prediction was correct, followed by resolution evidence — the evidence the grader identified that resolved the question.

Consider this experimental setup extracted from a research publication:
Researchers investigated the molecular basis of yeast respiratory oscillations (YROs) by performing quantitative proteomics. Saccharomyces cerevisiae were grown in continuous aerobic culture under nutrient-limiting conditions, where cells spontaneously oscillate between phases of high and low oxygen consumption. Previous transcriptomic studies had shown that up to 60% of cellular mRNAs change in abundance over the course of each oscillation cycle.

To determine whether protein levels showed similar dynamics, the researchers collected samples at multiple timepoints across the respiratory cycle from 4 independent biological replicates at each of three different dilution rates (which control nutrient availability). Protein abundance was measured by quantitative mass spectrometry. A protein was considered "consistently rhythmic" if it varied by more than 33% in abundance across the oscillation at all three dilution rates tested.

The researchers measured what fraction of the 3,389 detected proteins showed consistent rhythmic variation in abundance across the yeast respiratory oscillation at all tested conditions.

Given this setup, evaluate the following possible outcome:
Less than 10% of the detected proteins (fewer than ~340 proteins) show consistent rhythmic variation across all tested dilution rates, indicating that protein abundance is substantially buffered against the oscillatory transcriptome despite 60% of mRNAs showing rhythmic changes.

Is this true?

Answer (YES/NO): YES